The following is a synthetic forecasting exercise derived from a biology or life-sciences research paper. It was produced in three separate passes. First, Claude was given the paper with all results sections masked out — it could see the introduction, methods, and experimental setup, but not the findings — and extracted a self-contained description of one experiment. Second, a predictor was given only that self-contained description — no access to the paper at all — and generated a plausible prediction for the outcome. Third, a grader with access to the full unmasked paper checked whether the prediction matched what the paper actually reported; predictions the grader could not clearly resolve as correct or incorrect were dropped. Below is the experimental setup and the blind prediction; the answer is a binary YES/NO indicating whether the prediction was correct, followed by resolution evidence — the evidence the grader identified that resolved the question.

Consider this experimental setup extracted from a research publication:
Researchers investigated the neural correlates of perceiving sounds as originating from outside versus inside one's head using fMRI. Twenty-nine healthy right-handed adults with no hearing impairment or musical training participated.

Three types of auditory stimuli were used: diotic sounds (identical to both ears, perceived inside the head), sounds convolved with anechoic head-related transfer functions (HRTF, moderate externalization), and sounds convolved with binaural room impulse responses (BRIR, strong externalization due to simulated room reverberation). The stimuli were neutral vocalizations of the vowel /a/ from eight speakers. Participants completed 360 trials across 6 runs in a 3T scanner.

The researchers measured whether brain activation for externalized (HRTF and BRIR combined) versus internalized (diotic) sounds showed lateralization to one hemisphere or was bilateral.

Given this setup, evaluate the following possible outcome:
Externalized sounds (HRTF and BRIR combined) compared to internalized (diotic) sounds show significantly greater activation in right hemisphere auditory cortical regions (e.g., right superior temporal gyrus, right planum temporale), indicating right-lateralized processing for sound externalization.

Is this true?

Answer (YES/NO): NO